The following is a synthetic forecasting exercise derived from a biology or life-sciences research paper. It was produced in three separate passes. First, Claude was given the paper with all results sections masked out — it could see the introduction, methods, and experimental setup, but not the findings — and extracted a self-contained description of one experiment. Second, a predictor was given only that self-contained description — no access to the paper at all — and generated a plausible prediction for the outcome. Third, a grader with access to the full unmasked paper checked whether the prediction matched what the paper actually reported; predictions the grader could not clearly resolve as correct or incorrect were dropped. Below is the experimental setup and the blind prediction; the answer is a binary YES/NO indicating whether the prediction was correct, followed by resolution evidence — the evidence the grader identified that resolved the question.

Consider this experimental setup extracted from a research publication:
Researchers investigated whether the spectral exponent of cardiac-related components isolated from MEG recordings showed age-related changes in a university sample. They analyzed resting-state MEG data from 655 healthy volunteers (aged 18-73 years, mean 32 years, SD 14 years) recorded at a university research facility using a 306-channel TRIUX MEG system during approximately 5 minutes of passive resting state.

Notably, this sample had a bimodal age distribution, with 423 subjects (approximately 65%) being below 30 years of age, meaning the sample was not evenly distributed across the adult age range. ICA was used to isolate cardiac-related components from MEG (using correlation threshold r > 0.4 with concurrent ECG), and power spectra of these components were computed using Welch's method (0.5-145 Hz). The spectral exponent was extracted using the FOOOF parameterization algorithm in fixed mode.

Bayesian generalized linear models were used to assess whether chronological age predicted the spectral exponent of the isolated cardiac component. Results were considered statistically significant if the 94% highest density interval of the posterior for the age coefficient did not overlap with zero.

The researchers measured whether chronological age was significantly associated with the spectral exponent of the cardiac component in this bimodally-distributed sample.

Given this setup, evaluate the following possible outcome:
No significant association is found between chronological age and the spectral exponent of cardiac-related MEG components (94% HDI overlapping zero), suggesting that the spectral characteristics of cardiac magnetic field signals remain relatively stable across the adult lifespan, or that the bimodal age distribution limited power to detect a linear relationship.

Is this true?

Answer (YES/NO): NO